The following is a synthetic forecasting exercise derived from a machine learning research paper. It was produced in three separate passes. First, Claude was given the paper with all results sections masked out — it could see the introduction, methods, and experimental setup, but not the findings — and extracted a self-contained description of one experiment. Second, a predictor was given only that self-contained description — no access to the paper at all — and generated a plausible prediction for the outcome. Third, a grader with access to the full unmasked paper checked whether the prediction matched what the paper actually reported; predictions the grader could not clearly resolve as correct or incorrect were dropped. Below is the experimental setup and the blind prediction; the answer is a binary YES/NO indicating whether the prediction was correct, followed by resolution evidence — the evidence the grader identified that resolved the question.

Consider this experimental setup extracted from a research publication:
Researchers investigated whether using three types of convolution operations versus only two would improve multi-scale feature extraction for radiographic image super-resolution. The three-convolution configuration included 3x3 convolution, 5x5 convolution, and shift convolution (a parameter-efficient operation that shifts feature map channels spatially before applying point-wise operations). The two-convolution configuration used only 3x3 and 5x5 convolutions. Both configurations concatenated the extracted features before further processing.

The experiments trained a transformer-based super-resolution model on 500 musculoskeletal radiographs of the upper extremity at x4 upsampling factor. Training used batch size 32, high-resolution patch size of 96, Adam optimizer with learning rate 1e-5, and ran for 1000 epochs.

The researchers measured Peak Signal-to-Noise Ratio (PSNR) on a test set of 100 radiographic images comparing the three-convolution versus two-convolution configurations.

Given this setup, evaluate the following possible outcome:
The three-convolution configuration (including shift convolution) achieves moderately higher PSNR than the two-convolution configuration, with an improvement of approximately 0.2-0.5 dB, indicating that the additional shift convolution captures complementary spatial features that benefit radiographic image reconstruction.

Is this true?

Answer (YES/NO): NO